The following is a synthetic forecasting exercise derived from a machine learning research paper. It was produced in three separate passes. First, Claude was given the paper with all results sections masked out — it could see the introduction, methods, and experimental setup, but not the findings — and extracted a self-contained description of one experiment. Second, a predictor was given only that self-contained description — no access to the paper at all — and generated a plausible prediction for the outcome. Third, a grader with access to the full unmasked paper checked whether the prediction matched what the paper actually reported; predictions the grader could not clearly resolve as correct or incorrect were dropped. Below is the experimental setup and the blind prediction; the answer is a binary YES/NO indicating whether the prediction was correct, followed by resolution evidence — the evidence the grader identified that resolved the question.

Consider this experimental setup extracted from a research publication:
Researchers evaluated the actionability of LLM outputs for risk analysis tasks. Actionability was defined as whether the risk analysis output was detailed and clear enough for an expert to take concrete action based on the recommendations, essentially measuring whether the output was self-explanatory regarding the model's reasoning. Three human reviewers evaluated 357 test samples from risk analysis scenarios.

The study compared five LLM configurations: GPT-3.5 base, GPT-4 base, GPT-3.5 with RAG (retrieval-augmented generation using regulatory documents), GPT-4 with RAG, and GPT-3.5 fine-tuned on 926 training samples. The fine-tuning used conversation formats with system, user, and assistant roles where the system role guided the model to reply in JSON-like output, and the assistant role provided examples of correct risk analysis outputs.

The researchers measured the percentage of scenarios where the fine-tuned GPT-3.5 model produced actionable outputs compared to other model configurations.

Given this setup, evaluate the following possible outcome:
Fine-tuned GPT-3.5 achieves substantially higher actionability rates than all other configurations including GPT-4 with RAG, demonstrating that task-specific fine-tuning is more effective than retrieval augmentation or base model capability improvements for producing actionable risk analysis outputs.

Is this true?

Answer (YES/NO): NO